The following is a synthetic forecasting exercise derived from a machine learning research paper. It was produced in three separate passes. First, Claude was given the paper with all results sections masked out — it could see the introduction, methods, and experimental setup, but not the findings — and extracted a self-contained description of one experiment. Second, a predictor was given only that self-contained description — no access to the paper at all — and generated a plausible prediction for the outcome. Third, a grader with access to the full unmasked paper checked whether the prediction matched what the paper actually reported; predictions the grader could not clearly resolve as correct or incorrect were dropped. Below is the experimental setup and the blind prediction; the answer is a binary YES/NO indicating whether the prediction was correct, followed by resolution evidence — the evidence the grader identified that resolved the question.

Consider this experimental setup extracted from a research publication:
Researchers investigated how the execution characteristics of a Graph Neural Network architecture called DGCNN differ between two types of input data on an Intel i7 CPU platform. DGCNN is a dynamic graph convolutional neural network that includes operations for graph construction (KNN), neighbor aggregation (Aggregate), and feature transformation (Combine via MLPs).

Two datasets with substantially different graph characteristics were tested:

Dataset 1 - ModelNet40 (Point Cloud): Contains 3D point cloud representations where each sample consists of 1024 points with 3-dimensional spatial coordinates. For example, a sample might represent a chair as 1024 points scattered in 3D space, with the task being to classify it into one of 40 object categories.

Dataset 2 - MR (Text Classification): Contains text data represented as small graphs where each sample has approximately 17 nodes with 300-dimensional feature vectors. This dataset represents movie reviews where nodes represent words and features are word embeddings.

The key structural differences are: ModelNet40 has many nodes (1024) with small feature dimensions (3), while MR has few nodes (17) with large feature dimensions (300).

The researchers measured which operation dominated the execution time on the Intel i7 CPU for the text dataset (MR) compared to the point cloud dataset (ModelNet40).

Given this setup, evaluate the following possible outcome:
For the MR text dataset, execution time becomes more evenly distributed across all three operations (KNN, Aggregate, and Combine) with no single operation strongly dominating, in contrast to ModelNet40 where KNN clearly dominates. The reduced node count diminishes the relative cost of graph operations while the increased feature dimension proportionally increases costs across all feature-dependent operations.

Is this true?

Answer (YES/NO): NO